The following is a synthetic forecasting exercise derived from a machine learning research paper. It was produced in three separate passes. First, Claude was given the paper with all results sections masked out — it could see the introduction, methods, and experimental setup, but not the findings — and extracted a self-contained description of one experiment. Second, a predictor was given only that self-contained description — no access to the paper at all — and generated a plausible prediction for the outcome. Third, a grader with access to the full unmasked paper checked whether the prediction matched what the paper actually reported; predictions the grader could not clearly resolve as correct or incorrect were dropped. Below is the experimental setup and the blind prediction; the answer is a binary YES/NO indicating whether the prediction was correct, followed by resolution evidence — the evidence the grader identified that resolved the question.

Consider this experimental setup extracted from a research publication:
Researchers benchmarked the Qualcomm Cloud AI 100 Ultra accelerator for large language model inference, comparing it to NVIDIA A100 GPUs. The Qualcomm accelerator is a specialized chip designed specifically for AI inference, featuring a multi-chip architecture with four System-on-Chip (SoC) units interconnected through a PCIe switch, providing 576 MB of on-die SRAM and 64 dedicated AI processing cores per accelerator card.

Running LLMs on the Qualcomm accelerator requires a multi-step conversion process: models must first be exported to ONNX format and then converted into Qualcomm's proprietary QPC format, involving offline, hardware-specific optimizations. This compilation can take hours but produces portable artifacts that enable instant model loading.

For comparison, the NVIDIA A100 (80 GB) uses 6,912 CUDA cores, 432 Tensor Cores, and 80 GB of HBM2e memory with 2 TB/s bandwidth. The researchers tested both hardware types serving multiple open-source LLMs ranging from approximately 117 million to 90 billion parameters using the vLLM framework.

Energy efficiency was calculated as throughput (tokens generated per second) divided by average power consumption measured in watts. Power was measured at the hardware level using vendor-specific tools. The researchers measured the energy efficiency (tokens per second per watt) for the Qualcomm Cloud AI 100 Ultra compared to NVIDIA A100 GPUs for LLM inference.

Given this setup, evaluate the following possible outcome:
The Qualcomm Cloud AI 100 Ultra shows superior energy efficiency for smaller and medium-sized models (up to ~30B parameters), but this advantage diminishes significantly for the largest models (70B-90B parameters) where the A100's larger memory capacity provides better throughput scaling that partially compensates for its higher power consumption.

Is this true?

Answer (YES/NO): NO